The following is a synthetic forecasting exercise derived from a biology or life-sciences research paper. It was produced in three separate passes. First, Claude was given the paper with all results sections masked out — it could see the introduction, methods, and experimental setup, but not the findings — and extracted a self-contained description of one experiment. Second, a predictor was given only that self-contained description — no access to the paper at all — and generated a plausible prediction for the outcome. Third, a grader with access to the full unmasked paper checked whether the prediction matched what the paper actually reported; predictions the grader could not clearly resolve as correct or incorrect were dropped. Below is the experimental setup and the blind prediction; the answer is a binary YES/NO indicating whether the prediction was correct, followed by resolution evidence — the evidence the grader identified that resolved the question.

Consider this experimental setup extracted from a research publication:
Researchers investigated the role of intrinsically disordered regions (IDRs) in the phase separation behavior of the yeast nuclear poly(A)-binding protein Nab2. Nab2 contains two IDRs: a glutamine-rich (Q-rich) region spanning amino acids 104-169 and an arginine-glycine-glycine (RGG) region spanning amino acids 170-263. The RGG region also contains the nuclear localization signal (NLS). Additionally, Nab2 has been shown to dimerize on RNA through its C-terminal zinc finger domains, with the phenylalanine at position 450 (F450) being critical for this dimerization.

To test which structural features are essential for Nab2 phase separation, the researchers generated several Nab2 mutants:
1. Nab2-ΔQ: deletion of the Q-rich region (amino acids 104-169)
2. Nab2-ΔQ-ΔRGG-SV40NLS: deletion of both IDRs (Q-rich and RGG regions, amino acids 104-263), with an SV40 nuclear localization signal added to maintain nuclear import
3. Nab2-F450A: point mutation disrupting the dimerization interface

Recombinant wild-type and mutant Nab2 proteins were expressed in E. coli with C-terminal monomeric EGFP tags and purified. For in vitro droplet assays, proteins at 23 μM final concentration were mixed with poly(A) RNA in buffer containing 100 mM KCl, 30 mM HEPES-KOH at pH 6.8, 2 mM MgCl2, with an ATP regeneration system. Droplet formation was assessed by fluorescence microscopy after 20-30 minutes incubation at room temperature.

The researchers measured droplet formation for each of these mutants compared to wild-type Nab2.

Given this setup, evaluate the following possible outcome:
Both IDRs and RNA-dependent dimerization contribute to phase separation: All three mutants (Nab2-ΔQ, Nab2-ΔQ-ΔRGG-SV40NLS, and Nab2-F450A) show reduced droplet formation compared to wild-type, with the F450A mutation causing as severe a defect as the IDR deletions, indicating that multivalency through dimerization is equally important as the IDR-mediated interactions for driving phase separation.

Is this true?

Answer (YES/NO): NO